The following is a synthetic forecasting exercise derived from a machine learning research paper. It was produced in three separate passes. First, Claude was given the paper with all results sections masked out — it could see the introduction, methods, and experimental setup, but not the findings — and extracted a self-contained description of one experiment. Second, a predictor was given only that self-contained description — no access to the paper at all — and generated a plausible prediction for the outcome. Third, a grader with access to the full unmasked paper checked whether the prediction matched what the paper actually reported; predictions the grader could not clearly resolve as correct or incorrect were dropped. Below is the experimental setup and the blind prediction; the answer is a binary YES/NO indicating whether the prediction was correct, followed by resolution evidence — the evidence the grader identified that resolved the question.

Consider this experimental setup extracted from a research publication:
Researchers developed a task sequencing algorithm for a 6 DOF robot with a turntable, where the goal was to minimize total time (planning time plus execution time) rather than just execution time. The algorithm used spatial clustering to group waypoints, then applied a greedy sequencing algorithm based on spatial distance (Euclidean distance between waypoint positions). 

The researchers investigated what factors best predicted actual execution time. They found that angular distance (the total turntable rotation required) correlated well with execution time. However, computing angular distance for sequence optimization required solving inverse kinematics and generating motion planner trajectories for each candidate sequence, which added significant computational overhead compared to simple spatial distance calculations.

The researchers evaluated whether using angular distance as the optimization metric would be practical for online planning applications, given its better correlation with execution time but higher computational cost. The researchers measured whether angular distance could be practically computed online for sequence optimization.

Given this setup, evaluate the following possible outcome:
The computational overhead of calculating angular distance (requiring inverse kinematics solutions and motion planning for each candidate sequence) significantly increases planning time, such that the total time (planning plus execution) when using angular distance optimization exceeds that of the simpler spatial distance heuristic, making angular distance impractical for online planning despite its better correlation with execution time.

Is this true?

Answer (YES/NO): YES